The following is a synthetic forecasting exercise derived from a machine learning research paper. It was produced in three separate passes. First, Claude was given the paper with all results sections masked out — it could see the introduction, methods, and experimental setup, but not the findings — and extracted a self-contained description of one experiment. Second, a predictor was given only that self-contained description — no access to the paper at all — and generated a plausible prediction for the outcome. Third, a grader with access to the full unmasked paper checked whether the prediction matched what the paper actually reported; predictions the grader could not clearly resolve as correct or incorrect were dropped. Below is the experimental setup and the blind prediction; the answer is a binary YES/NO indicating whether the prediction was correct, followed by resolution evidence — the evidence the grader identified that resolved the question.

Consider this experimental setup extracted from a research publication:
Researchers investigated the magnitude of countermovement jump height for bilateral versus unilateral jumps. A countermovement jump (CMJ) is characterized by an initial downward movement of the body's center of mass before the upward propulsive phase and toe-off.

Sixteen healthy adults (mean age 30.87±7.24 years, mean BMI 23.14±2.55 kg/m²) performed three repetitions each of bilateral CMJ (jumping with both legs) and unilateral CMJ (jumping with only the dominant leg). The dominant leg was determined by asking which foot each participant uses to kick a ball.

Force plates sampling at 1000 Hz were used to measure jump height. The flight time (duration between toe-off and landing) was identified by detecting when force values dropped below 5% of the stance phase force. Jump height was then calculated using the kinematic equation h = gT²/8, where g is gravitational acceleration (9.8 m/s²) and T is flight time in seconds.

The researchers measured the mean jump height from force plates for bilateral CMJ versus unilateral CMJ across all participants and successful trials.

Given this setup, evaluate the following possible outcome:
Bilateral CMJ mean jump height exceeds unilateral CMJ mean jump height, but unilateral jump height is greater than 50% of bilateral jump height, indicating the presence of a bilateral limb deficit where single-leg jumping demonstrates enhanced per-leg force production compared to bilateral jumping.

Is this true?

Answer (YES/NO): YES